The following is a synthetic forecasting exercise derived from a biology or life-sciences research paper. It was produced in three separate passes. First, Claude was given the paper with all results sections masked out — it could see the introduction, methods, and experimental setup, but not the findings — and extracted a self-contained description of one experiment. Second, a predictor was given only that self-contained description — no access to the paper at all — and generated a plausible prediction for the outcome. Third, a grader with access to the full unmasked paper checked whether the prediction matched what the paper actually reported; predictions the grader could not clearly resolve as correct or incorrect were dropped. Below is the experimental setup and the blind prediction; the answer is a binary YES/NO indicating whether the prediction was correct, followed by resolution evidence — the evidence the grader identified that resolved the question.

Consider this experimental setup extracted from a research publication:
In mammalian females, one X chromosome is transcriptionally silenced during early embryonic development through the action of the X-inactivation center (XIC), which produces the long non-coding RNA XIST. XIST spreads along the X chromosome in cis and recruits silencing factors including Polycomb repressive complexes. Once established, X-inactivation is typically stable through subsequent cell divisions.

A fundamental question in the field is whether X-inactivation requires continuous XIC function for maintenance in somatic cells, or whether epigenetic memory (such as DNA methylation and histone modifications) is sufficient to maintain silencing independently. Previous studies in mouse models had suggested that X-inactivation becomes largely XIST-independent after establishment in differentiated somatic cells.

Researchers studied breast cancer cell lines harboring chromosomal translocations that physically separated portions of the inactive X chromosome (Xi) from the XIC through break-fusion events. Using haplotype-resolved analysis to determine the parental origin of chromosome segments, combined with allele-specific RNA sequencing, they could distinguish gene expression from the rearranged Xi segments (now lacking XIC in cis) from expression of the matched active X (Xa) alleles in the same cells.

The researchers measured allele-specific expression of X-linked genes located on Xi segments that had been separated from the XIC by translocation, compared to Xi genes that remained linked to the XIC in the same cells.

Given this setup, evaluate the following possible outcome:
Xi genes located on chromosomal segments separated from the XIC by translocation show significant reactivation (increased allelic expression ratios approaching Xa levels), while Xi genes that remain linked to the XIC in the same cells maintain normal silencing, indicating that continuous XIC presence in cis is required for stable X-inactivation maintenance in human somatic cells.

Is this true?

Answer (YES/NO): YES